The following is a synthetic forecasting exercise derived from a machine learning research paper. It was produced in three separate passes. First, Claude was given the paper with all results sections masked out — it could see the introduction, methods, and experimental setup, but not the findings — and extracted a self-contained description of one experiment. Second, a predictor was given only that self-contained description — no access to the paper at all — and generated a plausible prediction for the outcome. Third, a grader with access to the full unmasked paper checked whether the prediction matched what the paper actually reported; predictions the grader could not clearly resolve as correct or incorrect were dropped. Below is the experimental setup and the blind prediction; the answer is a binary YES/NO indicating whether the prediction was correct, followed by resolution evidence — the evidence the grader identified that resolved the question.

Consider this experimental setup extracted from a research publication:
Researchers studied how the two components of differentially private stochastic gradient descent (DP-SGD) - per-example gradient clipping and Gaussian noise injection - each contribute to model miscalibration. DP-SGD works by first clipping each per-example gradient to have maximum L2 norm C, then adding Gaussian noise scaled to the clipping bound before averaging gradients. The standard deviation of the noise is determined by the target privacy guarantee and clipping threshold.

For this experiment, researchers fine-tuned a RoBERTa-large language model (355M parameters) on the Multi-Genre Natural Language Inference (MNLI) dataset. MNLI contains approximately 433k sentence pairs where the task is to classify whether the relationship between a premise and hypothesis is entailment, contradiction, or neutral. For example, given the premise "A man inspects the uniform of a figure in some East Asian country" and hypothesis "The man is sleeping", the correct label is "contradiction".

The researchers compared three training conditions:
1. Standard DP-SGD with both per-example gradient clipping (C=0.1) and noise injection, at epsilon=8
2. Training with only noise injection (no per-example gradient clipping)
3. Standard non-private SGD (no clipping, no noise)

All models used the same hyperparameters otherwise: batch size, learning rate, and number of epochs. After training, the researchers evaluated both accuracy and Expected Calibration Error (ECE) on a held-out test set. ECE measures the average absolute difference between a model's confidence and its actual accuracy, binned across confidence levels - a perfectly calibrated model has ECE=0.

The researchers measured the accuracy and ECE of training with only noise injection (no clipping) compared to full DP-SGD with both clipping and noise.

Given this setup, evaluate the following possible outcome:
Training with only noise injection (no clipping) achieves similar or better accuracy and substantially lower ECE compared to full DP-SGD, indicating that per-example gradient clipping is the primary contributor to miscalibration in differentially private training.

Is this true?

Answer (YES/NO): YES